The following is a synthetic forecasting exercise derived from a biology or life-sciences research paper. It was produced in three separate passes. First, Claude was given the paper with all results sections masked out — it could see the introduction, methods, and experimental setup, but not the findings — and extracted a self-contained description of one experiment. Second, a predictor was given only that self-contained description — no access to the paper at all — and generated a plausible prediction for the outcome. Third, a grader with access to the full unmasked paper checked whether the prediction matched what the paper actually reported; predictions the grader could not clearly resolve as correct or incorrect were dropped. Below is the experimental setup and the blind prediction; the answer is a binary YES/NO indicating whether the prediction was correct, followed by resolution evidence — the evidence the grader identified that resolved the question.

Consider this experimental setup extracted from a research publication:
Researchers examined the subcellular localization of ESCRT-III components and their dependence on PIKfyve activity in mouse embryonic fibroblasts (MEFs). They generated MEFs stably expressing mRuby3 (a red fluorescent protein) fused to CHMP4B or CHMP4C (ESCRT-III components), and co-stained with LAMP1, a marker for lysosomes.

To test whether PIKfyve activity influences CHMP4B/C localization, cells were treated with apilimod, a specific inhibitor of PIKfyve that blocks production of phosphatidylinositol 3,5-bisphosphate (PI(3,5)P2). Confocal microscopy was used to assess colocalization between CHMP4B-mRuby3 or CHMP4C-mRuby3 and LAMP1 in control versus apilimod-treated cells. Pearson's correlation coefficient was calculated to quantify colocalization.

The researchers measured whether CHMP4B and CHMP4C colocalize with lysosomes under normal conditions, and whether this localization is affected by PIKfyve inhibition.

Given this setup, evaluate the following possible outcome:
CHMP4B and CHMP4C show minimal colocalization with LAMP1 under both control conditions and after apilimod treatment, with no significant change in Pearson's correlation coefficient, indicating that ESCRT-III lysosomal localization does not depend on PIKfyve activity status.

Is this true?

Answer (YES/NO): NO